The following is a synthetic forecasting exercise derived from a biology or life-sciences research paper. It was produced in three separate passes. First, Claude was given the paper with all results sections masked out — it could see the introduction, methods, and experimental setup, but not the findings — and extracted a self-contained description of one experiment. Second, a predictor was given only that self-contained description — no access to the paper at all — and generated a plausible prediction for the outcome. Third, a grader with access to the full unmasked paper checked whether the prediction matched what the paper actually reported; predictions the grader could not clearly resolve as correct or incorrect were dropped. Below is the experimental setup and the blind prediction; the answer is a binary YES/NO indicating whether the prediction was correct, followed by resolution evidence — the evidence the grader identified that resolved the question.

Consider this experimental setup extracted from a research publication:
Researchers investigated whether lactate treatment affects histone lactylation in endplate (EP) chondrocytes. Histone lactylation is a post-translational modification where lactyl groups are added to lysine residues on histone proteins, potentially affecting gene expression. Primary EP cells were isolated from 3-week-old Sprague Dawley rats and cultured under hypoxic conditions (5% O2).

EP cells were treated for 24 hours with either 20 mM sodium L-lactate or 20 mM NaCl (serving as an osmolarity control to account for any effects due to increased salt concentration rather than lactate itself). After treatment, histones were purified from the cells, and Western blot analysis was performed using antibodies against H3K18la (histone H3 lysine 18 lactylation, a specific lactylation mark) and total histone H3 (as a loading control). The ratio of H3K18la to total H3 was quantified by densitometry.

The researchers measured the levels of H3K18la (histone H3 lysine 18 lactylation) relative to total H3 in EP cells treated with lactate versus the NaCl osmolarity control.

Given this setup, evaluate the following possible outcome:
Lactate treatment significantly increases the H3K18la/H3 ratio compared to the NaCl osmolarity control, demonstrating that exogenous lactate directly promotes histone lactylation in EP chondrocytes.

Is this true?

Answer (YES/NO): YES